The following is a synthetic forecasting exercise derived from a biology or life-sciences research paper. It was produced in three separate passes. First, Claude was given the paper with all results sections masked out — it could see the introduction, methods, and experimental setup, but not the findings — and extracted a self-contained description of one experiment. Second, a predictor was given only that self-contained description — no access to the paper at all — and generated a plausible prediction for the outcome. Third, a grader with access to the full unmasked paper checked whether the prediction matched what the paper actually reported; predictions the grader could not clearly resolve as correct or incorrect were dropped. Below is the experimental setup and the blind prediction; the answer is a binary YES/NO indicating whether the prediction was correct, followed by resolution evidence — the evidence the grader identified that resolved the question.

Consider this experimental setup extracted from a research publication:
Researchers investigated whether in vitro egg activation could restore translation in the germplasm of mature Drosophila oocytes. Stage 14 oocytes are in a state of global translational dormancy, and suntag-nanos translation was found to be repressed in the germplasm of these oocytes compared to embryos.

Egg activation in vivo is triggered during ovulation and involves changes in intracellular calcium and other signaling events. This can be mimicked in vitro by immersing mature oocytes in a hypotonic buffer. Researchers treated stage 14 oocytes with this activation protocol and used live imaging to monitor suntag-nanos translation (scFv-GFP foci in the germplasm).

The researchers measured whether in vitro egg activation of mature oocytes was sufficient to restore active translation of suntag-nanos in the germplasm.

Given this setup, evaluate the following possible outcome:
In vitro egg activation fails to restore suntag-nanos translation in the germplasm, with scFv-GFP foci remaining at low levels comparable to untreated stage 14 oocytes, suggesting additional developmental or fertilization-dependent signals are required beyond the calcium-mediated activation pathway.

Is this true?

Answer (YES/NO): NO